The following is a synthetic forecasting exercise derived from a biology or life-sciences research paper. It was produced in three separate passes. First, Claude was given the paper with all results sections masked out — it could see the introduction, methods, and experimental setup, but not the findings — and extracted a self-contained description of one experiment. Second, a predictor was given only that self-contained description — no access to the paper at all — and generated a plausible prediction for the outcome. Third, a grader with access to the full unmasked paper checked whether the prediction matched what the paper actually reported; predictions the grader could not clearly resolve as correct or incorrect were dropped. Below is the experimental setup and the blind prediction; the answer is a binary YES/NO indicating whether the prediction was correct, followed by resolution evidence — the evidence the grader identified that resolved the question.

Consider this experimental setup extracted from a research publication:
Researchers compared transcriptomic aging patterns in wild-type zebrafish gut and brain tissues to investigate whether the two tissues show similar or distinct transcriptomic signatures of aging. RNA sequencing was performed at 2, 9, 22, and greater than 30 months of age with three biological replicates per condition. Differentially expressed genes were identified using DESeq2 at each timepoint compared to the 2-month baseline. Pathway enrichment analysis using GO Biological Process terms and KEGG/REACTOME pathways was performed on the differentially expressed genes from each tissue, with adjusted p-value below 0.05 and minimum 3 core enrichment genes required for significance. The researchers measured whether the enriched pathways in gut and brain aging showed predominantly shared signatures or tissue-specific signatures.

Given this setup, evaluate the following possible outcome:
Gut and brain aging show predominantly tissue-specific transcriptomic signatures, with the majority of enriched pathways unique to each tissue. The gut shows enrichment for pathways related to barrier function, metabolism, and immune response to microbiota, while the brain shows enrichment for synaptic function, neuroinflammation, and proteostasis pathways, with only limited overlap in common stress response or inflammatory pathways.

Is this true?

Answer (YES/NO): NO